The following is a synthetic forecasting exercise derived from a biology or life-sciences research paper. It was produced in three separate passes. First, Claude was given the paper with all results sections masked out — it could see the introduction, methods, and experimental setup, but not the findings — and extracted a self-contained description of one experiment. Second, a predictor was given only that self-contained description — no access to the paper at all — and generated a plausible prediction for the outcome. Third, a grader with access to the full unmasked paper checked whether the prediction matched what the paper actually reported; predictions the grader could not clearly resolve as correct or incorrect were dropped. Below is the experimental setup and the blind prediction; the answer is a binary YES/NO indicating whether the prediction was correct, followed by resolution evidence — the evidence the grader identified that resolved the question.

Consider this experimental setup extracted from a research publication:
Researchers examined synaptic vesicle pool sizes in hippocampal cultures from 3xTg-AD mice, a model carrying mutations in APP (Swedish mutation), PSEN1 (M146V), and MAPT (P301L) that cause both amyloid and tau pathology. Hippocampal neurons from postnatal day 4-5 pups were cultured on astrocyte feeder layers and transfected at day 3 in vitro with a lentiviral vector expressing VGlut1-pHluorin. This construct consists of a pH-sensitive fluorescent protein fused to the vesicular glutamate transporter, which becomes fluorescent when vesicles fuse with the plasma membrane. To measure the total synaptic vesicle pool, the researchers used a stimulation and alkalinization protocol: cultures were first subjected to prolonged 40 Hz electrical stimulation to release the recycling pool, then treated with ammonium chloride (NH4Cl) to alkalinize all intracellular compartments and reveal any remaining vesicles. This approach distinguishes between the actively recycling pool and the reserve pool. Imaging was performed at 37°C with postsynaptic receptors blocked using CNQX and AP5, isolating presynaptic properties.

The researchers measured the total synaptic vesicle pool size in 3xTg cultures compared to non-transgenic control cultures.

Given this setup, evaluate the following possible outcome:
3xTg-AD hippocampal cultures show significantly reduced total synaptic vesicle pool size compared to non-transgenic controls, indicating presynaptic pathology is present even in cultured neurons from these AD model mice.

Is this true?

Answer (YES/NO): NO